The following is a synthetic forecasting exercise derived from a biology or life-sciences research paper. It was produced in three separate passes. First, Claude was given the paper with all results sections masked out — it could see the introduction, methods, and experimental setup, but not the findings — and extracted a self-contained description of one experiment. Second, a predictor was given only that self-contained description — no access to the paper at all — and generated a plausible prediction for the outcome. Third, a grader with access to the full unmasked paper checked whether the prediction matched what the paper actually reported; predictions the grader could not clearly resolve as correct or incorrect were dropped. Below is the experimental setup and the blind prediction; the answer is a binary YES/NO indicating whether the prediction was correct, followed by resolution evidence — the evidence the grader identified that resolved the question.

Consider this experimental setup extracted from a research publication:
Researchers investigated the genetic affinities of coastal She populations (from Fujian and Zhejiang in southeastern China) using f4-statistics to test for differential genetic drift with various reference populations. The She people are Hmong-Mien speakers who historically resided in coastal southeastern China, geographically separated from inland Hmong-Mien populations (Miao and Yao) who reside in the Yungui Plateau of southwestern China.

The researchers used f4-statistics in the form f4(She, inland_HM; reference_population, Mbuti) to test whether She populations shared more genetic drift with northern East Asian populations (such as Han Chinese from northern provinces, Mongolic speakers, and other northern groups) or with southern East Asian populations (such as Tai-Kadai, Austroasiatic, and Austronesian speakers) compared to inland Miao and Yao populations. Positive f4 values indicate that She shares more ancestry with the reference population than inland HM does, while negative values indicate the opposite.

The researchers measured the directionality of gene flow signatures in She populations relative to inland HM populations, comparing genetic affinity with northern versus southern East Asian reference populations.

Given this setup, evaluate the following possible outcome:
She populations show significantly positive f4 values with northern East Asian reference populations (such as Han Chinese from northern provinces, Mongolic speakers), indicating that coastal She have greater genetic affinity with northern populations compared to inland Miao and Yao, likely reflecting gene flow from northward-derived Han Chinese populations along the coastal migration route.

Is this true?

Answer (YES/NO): YES